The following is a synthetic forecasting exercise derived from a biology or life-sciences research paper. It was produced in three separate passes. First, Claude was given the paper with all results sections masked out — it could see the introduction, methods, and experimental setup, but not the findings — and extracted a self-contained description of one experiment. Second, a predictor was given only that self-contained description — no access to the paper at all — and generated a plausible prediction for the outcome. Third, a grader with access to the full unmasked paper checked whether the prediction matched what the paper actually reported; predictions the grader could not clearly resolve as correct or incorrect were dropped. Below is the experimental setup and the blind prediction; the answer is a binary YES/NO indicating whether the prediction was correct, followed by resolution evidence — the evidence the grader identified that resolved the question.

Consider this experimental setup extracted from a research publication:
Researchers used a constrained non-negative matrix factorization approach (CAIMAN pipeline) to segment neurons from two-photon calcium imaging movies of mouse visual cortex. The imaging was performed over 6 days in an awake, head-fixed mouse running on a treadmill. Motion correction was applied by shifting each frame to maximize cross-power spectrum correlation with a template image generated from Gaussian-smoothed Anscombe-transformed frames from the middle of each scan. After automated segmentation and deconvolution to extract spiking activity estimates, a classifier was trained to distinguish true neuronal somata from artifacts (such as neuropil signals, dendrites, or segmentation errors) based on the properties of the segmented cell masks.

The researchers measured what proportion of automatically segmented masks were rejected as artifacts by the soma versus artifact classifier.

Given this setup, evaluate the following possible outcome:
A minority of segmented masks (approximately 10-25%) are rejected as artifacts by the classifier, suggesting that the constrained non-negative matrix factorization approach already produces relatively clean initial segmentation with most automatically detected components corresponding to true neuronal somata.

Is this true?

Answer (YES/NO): NO